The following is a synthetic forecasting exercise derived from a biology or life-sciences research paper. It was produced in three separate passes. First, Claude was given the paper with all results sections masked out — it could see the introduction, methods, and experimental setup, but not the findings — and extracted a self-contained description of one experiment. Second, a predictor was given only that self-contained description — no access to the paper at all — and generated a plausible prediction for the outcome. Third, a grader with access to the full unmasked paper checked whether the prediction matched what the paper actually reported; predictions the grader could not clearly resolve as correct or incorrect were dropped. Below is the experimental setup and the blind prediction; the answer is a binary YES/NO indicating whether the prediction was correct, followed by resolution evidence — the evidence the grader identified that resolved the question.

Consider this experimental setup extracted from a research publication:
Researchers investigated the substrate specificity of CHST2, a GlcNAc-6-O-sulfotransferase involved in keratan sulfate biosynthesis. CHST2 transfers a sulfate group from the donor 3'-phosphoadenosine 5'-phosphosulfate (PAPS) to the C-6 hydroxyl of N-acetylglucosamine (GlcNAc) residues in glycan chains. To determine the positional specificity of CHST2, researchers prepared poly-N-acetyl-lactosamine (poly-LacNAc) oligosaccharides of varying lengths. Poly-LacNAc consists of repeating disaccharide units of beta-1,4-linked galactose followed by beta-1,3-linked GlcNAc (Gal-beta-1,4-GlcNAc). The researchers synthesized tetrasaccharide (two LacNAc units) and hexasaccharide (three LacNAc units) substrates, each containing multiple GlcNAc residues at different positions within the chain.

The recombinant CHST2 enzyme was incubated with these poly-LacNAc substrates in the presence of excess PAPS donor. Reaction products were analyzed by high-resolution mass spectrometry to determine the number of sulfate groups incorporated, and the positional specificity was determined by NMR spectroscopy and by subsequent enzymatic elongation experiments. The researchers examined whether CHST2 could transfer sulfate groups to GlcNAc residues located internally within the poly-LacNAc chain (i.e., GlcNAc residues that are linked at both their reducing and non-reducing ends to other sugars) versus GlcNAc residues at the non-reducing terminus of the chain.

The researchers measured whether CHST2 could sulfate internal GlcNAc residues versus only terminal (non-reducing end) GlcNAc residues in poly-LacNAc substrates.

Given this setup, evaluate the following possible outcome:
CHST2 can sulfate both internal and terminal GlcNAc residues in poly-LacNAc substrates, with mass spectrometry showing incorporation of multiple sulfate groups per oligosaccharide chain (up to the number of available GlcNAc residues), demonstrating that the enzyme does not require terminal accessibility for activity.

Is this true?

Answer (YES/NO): NO